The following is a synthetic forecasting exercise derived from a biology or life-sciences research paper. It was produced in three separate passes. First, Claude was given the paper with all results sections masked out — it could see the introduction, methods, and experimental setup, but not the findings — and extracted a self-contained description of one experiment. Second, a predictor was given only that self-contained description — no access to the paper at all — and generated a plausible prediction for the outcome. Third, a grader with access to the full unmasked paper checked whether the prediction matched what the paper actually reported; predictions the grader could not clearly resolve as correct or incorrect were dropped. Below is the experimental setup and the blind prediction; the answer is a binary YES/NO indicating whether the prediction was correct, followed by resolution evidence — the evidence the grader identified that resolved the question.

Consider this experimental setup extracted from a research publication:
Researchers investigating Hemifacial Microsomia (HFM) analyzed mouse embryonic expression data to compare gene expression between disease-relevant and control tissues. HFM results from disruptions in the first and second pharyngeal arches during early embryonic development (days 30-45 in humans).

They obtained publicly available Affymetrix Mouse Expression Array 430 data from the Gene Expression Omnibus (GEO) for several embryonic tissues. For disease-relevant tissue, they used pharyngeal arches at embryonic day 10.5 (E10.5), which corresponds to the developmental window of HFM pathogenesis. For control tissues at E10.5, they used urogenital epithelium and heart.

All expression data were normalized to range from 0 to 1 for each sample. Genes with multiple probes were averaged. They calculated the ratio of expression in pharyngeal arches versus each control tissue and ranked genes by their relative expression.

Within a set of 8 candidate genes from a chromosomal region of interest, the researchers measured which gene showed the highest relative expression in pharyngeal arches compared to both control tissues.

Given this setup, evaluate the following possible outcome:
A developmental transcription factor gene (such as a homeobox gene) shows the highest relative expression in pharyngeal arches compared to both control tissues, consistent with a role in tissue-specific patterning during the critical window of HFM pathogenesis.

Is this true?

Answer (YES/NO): YES